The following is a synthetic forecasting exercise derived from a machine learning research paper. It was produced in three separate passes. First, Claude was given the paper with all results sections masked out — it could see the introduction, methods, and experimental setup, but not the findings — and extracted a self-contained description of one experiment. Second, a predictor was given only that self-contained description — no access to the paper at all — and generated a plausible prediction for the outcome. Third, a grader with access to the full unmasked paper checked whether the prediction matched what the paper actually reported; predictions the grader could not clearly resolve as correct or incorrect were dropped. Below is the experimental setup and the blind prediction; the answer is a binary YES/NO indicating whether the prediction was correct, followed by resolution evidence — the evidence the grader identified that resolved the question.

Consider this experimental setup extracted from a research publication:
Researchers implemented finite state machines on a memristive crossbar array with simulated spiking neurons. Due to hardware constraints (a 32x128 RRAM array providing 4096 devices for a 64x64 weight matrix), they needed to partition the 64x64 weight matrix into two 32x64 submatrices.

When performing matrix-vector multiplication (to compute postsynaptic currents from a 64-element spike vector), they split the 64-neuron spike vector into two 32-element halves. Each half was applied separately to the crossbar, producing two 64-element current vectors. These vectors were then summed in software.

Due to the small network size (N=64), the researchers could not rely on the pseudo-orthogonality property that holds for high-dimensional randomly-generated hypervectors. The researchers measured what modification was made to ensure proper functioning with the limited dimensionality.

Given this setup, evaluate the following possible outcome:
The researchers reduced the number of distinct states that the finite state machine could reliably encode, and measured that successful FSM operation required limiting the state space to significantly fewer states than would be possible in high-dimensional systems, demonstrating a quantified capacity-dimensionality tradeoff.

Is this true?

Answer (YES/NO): NO